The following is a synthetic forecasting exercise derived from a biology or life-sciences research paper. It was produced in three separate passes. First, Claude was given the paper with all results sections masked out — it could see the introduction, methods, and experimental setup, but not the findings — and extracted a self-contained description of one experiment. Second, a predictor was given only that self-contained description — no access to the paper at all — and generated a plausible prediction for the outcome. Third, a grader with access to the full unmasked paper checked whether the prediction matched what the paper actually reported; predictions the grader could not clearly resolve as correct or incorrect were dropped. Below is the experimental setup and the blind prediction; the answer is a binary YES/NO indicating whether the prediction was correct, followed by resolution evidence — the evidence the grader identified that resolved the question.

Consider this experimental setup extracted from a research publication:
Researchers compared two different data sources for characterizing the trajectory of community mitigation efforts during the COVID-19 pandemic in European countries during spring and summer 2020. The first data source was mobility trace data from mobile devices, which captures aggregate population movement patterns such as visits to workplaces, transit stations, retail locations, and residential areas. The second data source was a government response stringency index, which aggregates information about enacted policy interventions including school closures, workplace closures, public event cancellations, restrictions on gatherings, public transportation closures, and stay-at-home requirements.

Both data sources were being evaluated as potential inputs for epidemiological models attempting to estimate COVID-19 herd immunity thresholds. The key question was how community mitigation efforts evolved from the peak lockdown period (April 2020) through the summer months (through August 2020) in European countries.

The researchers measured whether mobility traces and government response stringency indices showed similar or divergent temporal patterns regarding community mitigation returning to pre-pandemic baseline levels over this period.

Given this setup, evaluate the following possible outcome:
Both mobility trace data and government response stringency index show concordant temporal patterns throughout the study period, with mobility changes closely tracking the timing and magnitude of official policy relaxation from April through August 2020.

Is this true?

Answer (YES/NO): NO